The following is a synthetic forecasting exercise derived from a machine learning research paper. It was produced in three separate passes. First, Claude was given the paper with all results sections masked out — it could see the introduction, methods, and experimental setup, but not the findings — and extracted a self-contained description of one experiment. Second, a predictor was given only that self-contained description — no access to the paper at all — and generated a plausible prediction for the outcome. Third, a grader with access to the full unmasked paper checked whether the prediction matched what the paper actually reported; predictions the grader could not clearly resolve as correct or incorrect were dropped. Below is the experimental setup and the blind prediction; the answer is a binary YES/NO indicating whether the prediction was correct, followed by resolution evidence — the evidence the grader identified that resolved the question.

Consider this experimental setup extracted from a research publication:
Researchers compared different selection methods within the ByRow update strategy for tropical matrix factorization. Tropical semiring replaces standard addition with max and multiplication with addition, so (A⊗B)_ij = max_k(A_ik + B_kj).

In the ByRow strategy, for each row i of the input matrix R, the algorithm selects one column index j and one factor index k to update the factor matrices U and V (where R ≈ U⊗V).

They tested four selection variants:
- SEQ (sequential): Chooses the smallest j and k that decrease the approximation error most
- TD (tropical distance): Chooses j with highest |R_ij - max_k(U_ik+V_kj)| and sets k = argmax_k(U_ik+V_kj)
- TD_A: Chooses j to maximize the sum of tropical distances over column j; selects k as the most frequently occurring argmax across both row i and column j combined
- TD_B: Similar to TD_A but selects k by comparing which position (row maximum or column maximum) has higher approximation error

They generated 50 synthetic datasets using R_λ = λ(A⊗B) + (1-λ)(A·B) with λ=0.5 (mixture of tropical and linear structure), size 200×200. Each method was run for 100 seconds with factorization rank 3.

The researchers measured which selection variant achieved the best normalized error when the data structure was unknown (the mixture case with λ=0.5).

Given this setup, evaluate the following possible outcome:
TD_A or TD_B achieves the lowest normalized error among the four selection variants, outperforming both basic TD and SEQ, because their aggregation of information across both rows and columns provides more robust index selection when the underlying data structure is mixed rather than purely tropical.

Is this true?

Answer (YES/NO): YES